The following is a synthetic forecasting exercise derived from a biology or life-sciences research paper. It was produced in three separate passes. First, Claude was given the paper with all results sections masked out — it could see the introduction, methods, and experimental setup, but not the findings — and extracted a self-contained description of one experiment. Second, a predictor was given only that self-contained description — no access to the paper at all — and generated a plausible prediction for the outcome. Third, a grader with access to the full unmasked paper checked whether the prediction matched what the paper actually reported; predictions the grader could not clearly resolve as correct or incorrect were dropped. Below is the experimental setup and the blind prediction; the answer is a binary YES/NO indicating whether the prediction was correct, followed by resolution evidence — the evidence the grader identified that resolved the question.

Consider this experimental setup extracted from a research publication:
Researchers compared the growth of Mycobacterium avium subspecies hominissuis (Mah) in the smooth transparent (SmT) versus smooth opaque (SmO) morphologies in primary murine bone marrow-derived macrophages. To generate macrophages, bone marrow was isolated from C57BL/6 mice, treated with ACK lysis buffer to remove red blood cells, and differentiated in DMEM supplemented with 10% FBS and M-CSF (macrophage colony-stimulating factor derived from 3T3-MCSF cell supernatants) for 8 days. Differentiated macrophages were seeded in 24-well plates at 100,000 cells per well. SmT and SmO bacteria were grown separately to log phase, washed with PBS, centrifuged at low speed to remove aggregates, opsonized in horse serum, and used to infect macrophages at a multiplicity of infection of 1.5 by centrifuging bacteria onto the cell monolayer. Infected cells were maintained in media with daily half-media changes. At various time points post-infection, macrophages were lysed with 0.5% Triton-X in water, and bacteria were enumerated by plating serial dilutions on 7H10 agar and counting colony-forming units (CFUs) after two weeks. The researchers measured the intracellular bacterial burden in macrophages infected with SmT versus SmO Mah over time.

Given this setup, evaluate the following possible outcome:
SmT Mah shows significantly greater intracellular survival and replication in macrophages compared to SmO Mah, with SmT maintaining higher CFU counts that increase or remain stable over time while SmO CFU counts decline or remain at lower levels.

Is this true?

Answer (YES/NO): YES